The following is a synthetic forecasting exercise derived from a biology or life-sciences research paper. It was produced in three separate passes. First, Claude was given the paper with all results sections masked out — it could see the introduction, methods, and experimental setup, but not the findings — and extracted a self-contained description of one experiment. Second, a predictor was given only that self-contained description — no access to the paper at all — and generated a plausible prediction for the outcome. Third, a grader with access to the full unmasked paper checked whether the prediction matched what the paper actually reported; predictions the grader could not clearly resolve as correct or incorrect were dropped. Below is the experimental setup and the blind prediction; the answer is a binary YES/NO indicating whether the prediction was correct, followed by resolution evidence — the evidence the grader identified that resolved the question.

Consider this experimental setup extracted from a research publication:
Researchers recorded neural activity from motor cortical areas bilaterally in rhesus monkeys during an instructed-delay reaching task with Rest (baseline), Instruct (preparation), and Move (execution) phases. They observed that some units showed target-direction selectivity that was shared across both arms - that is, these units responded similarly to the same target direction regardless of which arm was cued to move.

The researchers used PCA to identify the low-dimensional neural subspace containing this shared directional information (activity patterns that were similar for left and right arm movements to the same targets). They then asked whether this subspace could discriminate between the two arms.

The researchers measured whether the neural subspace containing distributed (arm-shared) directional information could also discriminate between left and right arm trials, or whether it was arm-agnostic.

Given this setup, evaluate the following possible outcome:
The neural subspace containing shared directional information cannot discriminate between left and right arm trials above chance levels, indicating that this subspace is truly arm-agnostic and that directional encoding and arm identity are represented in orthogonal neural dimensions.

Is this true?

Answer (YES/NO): YES